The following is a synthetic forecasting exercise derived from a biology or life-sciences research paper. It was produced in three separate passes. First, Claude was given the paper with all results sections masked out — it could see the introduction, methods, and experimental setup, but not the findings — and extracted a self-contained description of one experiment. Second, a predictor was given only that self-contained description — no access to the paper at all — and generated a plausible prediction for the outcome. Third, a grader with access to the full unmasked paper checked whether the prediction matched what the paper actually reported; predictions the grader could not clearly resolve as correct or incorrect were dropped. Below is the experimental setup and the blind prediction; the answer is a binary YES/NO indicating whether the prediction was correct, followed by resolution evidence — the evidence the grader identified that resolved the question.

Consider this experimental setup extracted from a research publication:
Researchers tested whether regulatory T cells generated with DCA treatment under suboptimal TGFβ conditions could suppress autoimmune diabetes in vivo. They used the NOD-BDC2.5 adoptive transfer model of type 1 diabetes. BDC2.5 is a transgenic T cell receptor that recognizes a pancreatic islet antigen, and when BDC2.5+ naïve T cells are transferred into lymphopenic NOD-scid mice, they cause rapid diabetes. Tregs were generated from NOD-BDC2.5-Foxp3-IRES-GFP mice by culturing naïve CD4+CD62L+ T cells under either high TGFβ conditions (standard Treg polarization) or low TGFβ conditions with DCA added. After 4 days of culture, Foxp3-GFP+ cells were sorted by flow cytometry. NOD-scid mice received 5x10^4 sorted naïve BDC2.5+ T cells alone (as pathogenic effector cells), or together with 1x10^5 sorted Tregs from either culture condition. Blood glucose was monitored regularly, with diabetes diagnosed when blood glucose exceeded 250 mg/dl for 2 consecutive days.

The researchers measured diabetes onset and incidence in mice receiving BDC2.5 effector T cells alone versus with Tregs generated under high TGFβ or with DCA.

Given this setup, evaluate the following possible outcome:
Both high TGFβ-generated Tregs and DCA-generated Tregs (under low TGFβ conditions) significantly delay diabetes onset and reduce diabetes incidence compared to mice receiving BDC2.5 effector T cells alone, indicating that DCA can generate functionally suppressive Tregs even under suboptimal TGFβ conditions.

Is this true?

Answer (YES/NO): YES